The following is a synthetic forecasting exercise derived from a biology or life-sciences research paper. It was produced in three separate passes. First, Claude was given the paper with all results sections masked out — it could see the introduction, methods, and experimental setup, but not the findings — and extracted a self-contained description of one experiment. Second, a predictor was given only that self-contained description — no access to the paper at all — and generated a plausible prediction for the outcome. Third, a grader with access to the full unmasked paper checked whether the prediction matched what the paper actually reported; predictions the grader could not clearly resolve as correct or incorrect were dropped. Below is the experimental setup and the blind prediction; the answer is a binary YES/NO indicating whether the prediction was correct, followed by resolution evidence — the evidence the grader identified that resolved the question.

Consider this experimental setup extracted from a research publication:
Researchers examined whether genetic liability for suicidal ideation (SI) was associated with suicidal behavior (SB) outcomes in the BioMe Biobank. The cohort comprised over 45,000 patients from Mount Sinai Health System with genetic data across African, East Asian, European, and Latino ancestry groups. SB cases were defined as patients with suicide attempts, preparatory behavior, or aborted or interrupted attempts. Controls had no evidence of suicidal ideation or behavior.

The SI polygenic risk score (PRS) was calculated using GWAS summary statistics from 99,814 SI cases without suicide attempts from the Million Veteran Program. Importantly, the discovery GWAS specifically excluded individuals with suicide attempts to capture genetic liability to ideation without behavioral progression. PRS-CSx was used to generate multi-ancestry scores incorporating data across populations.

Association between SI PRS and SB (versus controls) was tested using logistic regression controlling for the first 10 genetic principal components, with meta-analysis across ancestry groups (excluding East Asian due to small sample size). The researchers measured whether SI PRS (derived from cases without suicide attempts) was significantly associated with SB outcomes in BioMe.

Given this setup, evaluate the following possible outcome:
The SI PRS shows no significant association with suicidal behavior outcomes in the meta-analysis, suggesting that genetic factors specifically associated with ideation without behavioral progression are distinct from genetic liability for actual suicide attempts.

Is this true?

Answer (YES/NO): YES